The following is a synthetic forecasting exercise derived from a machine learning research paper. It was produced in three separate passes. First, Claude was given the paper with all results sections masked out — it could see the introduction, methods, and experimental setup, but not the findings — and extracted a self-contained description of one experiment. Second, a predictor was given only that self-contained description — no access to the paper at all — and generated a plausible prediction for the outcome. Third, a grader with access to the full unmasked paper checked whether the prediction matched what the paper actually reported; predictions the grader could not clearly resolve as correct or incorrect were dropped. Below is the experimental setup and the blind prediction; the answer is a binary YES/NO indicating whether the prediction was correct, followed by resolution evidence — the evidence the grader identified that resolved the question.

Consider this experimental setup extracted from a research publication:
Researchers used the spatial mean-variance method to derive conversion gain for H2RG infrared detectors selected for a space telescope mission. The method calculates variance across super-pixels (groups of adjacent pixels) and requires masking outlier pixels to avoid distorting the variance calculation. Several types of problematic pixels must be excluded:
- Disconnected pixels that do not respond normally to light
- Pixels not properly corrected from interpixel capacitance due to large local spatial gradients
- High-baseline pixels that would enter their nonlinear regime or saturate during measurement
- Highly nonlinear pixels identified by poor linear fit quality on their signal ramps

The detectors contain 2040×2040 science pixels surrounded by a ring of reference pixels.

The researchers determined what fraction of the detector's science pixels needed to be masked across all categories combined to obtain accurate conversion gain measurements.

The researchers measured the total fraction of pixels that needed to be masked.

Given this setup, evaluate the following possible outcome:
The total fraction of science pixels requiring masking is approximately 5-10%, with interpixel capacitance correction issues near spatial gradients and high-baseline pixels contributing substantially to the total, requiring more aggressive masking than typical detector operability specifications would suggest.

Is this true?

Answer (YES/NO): NO